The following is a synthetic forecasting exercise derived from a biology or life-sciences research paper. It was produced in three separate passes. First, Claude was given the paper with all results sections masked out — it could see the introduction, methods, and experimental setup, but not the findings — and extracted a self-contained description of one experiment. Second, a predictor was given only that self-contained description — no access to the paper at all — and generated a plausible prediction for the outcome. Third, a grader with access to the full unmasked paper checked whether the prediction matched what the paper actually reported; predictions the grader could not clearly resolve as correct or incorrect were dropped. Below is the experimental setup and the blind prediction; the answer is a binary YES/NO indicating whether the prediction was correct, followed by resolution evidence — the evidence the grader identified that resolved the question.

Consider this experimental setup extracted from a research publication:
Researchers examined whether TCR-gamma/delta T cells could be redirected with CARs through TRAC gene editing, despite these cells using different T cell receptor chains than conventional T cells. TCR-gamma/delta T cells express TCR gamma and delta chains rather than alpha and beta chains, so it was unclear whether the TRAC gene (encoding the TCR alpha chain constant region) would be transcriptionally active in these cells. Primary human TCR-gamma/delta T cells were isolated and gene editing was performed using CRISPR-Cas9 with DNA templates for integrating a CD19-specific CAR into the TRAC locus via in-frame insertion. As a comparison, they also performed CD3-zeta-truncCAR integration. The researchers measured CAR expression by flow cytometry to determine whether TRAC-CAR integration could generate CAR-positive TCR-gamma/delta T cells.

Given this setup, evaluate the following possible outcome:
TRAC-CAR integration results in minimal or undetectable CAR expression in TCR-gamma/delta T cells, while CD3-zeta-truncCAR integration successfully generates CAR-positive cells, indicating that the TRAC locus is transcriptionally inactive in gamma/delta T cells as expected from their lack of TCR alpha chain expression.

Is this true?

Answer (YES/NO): NO